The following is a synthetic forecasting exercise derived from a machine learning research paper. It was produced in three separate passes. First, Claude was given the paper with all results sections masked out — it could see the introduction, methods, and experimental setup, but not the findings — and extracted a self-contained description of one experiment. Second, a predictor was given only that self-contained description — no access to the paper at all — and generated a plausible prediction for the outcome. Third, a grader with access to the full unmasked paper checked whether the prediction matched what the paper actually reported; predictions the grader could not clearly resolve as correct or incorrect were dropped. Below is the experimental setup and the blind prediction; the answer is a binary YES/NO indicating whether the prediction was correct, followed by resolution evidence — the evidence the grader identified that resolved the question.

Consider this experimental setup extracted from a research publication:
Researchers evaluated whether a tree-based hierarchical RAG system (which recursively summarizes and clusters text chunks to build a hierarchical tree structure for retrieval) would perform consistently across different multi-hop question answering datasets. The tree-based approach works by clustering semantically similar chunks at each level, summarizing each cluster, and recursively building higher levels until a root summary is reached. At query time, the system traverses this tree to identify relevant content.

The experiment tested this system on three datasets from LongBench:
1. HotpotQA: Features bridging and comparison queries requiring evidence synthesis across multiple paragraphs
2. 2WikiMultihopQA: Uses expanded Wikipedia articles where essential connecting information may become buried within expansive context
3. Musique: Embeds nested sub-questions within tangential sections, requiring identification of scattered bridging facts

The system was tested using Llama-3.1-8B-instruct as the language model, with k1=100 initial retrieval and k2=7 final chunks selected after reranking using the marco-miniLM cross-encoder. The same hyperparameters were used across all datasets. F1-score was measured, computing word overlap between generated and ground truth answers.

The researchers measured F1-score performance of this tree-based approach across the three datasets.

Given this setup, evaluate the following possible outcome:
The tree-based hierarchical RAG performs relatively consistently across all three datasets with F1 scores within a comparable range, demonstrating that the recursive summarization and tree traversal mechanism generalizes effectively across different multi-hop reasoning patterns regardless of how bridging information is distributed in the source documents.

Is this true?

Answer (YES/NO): NO